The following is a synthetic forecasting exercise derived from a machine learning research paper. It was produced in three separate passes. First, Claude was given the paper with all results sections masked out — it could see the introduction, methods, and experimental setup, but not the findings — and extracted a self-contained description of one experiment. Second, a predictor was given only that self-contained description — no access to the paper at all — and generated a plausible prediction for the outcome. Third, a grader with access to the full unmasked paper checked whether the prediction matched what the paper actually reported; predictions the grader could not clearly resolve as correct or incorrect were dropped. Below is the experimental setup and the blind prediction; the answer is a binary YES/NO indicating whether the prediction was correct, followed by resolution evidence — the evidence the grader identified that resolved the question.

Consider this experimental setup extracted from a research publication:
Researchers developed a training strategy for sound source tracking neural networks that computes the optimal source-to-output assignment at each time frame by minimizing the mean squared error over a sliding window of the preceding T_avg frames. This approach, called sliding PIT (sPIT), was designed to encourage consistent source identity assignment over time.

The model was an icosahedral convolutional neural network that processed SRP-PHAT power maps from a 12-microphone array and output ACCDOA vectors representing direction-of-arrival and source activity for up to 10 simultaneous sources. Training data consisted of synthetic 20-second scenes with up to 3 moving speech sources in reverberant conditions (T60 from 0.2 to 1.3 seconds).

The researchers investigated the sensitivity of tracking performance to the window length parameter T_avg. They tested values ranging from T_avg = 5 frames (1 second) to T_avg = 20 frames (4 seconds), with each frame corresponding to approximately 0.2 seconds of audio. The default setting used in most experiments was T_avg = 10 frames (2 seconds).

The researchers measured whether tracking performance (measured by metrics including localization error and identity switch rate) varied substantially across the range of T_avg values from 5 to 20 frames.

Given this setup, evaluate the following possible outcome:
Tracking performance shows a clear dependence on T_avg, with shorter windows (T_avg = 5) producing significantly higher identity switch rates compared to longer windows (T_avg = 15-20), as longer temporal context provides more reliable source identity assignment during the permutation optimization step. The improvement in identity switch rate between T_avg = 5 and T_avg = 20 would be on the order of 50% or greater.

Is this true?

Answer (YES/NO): NO